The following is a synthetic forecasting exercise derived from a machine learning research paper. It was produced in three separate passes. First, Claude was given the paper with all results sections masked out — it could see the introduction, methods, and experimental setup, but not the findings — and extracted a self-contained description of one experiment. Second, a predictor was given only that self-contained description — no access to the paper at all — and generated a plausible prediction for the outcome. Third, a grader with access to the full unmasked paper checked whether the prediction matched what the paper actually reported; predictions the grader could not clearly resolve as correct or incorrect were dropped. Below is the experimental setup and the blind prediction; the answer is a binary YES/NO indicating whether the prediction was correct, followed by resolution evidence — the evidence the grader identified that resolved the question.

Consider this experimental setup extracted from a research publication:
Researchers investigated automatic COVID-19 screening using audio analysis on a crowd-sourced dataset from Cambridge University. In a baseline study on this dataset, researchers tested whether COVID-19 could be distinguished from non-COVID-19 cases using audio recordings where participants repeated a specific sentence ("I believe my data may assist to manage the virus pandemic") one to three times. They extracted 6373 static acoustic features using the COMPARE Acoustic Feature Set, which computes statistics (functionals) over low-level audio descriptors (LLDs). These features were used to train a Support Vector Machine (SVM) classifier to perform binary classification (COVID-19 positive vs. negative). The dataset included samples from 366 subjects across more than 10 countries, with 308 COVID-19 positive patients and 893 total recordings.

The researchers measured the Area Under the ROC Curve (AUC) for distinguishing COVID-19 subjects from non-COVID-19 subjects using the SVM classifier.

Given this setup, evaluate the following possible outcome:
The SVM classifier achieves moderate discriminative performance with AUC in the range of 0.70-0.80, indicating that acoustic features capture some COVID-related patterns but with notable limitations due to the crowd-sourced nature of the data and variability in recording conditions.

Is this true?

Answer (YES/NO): YES